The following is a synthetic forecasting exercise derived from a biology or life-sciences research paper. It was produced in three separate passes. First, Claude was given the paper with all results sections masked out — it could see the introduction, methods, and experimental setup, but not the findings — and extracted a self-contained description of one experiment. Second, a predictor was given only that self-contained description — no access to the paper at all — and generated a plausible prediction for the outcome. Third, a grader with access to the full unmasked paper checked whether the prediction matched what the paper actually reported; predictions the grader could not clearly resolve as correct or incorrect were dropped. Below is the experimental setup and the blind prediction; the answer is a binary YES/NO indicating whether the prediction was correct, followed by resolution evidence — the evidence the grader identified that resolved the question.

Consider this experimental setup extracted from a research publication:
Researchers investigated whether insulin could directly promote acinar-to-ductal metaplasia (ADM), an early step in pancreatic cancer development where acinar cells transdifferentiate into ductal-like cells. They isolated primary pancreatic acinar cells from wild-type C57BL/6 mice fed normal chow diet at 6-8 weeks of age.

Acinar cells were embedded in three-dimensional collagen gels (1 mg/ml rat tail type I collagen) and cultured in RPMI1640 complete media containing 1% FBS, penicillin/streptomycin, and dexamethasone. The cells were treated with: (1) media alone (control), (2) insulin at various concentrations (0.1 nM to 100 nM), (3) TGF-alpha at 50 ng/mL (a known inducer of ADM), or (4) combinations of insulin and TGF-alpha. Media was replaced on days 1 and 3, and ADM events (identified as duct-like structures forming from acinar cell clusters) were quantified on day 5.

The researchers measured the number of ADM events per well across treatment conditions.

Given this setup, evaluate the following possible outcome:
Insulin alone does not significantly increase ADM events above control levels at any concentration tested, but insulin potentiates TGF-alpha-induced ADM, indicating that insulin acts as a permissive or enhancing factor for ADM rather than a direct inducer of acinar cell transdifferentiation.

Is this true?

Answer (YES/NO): YES